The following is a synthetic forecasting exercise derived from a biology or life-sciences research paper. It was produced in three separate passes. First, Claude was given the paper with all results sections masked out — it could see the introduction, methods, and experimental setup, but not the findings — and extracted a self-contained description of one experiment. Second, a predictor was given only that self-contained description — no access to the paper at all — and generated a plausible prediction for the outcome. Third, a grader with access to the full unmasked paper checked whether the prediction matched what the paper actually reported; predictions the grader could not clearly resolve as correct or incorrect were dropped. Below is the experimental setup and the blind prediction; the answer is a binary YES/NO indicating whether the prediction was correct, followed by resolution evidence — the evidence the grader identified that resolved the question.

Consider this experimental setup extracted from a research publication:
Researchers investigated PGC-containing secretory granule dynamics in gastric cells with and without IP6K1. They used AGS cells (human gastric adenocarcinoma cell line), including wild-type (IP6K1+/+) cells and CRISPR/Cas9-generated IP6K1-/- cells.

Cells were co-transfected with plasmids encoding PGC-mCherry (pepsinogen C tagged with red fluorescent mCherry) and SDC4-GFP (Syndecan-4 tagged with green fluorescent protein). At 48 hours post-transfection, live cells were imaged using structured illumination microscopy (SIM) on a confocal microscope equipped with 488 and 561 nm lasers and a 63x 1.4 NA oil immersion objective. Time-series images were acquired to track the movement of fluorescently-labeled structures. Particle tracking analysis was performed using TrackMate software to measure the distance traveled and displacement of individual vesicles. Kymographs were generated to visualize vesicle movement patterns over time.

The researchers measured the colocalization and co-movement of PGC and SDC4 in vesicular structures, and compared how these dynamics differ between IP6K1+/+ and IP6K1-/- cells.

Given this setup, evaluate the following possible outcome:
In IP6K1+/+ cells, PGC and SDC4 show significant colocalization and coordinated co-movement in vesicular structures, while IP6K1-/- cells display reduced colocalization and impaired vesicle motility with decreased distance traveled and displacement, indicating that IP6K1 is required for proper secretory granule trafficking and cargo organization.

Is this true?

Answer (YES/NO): YES